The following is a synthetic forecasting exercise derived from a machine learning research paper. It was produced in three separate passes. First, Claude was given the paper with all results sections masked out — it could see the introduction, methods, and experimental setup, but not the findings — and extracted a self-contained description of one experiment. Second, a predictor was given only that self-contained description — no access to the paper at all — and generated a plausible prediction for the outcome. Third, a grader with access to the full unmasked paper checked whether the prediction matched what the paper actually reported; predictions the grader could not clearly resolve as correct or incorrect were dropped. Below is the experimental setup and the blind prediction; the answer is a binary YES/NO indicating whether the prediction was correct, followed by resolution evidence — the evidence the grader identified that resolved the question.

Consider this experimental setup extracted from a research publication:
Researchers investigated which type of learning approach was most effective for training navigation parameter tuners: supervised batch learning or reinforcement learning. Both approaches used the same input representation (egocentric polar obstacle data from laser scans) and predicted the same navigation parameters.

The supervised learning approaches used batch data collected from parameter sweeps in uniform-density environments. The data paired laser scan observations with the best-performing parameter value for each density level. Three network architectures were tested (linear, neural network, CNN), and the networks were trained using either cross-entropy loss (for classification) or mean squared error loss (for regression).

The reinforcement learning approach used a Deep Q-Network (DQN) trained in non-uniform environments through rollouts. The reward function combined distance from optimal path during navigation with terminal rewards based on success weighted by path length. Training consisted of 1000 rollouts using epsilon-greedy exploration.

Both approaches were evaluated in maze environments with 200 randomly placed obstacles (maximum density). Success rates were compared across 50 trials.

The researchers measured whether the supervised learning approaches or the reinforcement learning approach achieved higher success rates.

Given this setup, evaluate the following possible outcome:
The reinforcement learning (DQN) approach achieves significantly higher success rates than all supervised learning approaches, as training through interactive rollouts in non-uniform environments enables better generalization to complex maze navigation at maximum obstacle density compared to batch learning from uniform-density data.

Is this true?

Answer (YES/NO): YES